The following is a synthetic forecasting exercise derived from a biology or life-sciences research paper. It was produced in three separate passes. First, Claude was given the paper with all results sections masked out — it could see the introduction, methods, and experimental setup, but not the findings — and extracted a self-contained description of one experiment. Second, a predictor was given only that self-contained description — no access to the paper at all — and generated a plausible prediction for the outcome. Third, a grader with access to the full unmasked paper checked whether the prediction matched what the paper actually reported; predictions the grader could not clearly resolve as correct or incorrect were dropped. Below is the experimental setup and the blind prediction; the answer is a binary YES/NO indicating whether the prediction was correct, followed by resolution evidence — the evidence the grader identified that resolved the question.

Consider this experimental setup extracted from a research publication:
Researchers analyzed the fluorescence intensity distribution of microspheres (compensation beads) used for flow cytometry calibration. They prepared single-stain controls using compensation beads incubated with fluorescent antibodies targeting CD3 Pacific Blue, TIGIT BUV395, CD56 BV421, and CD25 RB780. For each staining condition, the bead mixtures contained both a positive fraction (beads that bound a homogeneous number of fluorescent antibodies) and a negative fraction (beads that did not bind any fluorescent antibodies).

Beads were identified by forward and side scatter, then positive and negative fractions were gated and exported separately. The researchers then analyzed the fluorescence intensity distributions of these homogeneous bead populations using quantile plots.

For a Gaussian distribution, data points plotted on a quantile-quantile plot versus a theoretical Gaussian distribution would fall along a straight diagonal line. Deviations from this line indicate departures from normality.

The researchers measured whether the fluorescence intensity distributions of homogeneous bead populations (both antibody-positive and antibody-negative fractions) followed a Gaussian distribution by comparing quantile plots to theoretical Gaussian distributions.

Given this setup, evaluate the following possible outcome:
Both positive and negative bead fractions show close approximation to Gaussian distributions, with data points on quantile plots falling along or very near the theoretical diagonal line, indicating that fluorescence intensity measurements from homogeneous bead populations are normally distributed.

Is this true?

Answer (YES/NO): YES